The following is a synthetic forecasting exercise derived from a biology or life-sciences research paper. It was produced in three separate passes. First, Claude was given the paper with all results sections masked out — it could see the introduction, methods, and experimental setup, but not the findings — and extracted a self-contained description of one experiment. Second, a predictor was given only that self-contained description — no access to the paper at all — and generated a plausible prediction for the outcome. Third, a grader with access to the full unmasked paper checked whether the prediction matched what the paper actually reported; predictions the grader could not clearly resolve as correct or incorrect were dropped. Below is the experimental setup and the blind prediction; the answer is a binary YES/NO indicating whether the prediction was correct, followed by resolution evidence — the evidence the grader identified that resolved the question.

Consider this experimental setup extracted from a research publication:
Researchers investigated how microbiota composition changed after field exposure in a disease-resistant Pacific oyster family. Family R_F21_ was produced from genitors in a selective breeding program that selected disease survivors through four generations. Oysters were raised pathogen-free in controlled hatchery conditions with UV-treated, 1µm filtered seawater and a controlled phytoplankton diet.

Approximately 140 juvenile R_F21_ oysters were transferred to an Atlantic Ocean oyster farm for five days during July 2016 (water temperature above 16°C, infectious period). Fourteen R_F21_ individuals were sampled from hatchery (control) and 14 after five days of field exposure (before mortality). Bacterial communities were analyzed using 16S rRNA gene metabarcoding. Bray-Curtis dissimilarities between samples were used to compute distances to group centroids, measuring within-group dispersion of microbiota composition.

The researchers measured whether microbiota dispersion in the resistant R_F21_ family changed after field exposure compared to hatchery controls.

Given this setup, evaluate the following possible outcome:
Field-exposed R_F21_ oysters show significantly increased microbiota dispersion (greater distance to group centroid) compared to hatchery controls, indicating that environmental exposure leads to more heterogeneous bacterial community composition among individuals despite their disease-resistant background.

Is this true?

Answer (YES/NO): YES